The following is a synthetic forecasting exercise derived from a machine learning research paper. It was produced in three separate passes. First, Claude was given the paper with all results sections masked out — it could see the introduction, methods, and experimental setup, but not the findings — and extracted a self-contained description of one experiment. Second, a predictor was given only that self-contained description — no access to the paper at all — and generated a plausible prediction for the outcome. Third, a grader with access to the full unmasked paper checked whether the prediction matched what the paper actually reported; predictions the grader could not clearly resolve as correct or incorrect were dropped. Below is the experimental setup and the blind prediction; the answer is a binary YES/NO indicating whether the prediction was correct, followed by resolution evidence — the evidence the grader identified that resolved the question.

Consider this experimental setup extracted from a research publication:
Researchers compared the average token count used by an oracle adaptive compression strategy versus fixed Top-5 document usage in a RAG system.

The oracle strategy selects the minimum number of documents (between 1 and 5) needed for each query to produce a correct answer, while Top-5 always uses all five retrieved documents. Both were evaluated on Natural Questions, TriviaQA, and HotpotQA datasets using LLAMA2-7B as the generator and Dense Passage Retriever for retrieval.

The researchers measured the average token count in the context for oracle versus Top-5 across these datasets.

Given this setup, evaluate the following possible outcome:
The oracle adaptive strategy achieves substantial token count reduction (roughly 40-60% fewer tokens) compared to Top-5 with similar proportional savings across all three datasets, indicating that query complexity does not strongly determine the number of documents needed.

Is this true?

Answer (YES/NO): NO